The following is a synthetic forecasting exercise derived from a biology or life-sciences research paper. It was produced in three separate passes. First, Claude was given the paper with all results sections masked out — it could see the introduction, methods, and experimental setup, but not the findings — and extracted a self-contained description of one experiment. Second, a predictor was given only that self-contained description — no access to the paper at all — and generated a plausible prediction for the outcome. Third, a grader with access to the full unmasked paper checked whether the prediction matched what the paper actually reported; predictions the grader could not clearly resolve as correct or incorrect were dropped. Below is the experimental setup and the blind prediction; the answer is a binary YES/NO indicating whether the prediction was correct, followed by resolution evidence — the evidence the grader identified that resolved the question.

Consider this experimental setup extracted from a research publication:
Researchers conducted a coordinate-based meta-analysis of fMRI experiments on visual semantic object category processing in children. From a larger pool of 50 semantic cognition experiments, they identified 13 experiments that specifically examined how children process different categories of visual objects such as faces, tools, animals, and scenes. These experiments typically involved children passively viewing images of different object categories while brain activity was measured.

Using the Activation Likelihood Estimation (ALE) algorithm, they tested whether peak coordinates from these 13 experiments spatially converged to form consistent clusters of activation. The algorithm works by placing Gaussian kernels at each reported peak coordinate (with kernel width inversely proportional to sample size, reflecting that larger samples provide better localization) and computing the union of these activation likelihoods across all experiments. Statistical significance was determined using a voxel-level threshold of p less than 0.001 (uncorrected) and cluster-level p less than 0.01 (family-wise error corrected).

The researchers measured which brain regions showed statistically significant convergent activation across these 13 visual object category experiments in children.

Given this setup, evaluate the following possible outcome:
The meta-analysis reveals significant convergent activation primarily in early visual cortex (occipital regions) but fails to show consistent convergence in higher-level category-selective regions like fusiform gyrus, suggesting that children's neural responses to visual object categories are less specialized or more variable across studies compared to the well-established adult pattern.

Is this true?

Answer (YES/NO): NO